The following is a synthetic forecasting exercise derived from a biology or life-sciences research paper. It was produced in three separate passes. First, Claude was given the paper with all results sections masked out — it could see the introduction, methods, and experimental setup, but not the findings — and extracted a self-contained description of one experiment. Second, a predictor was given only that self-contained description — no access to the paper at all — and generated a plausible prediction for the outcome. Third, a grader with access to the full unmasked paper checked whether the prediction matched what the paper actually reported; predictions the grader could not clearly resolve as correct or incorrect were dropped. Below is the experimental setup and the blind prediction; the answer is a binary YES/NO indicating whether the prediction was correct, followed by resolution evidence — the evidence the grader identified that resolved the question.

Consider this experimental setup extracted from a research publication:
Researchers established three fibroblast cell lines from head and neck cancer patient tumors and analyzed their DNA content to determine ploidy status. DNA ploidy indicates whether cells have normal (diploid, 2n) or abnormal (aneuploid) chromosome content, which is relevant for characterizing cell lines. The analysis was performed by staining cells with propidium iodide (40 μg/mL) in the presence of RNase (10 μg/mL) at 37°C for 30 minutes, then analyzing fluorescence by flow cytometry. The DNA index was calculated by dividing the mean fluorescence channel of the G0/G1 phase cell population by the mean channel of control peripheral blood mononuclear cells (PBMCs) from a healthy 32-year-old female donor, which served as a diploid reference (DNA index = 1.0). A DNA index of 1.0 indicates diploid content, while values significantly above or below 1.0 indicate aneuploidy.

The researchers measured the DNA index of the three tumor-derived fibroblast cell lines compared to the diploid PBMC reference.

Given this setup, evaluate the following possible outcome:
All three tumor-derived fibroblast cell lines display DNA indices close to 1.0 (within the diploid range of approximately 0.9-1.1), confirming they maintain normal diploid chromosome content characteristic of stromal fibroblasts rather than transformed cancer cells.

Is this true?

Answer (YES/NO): NO